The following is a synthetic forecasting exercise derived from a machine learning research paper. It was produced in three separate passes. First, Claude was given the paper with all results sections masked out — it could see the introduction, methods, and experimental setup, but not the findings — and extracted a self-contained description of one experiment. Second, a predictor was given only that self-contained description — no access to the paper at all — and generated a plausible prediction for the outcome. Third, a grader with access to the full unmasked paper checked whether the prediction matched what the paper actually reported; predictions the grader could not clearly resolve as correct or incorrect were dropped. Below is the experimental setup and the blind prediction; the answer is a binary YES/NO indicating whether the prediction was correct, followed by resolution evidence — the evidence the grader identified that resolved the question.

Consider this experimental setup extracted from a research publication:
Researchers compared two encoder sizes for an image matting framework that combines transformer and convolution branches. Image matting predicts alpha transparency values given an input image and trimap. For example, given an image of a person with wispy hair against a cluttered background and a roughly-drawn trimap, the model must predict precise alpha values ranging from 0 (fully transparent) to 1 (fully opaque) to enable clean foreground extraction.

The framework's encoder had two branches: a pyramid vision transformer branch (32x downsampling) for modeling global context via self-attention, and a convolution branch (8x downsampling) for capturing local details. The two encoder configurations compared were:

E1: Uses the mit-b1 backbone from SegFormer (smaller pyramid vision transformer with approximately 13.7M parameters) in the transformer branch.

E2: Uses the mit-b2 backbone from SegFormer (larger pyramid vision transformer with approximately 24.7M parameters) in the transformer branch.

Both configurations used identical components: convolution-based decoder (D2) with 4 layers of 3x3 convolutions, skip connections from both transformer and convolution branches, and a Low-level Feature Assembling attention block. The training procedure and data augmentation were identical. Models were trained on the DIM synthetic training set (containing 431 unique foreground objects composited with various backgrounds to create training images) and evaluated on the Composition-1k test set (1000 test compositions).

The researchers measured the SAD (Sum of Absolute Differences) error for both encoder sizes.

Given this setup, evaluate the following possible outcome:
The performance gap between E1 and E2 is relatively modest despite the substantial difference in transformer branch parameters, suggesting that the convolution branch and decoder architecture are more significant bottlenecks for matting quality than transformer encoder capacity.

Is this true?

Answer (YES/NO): NO